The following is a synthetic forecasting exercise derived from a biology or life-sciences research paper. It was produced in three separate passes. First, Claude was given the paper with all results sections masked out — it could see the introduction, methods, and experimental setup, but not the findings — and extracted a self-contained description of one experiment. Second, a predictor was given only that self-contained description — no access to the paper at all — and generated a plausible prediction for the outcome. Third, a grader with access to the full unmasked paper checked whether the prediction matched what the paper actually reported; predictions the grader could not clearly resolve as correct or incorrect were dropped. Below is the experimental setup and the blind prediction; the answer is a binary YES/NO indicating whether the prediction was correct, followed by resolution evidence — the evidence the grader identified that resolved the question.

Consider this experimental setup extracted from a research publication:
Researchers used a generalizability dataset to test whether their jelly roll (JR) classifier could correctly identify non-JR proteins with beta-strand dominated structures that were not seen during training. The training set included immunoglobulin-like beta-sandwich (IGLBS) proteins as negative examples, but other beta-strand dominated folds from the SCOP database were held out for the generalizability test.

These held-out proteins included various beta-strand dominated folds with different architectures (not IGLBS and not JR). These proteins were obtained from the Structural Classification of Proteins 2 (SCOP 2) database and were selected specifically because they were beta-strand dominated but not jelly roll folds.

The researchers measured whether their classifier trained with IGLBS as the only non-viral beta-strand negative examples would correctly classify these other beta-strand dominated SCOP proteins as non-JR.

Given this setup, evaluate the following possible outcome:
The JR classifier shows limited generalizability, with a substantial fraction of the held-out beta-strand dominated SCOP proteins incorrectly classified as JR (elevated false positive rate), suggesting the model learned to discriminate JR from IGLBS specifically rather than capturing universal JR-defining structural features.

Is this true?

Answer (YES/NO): NO